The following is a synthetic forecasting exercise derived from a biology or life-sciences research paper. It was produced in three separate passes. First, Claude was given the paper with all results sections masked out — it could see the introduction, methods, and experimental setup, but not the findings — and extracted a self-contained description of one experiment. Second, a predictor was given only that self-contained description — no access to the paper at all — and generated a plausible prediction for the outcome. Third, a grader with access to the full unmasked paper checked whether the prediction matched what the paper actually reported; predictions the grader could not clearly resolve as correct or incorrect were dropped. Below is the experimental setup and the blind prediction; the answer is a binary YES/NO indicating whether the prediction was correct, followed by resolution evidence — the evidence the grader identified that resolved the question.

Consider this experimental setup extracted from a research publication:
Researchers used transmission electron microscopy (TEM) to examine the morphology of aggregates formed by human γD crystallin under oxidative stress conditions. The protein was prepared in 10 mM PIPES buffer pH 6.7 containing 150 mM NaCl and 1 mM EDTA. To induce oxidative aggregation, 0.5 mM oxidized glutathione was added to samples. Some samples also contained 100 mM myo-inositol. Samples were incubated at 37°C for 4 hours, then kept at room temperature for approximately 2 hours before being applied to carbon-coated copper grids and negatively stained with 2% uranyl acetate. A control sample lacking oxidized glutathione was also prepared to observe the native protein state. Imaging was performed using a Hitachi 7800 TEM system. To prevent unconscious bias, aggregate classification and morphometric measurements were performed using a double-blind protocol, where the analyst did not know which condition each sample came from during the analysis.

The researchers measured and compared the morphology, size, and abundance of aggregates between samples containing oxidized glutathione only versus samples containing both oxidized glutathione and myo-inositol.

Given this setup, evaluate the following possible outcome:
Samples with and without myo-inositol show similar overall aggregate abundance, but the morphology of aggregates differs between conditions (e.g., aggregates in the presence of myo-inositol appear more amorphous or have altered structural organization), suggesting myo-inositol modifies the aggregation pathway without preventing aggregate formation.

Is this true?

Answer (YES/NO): NO